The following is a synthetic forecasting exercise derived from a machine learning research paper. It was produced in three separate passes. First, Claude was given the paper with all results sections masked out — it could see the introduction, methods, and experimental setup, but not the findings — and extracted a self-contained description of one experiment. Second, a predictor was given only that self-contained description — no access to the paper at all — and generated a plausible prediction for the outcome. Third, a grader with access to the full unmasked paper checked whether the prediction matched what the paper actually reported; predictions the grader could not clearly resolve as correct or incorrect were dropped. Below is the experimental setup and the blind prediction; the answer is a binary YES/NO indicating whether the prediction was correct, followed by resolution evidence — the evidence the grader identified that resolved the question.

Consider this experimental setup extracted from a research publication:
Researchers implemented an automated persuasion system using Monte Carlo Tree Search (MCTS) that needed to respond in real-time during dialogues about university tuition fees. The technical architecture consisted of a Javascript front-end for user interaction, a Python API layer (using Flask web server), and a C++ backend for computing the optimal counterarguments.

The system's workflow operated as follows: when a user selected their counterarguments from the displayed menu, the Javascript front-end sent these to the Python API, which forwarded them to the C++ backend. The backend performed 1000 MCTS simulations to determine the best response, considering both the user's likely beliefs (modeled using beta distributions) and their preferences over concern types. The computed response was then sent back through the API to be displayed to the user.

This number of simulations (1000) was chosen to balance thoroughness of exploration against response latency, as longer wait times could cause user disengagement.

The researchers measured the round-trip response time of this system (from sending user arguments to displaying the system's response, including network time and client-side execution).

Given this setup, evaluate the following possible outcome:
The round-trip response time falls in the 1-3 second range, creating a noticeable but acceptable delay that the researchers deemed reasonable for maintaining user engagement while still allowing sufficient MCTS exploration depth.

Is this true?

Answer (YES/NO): NO